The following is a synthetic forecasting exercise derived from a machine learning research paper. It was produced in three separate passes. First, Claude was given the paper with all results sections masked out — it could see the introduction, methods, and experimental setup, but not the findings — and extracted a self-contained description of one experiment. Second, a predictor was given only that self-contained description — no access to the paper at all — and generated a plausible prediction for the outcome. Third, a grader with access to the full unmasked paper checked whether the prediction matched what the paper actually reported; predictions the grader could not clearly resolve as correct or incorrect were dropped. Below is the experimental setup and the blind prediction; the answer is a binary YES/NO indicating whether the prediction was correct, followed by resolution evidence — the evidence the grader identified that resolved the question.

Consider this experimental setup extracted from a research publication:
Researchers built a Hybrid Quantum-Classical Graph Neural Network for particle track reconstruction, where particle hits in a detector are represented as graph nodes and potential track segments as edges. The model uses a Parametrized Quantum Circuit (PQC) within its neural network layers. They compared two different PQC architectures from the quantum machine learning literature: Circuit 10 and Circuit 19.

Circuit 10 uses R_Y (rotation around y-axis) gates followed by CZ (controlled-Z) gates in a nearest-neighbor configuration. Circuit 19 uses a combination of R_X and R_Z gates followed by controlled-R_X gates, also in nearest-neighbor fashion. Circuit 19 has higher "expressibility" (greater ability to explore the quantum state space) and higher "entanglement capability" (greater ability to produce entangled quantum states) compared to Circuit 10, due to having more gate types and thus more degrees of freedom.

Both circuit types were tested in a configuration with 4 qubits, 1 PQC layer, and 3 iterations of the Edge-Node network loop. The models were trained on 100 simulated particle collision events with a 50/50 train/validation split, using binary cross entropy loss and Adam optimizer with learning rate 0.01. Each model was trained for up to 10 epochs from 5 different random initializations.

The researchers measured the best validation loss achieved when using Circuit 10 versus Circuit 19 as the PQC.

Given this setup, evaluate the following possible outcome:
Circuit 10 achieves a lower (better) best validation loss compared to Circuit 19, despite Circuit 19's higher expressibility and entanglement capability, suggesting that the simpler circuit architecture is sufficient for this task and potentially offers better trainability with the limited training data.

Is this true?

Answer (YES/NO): YES